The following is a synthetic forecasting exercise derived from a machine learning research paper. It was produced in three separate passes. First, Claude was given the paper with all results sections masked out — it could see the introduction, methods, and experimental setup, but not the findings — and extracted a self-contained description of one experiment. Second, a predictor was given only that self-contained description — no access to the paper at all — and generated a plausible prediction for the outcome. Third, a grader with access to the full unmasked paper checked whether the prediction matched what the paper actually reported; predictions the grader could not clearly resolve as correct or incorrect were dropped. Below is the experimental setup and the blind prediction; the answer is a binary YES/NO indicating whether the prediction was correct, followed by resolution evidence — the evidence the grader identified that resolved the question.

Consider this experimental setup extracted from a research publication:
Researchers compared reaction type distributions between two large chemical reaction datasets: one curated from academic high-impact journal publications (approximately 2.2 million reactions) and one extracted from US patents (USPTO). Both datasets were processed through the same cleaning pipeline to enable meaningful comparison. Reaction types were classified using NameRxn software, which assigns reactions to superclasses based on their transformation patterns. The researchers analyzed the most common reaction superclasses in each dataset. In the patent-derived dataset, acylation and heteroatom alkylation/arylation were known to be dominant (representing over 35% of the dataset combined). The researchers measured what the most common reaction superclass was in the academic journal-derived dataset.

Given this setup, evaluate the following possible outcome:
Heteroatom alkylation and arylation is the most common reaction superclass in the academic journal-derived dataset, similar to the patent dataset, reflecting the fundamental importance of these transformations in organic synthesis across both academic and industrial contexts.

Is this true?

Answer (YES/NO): NO